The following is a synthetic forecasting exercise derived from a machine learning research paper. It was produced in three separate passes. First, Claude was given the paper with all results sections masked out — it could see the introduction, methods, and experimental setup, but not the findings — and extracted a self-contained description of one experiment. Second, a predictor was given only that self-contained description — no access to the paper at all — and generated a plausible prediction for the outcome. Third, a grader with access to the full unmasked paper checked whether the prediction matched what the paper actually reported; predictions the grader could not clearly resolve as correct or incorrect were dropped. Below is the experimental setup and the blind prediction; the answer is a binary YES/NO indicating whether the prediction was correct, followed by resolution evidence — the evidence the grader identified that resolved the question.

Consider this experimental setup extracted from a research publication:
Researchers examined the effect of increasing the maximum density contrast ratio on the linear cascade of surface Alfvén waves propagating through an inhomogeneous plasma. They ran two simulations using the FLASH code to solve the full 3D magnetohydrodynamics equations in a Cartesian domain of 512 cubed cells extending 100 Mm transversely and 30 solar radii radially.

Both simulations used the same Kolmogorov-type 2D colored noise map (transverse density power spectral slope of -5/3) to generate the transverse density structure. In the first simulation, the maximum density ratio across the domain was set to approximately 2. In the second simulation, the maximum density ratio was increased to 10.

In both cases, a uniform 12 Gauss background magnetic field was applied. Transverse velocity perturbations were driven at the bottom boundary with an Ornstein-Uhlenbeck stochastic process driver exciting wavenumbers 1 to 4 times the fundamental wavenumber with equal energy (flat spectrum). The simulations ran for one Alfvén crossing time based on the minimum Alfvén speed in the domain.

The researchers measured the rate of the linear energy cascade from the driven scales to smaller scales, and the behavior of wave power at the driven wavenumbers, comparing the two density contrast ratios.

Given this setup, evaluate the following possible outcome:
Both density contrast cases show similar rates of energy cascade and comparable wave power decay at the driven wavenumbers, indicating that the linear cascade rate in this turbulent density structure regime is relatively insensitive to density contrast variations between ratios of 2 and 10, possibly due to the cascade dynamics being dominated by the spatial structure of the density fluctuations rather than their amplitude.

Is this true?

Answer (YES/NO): NO